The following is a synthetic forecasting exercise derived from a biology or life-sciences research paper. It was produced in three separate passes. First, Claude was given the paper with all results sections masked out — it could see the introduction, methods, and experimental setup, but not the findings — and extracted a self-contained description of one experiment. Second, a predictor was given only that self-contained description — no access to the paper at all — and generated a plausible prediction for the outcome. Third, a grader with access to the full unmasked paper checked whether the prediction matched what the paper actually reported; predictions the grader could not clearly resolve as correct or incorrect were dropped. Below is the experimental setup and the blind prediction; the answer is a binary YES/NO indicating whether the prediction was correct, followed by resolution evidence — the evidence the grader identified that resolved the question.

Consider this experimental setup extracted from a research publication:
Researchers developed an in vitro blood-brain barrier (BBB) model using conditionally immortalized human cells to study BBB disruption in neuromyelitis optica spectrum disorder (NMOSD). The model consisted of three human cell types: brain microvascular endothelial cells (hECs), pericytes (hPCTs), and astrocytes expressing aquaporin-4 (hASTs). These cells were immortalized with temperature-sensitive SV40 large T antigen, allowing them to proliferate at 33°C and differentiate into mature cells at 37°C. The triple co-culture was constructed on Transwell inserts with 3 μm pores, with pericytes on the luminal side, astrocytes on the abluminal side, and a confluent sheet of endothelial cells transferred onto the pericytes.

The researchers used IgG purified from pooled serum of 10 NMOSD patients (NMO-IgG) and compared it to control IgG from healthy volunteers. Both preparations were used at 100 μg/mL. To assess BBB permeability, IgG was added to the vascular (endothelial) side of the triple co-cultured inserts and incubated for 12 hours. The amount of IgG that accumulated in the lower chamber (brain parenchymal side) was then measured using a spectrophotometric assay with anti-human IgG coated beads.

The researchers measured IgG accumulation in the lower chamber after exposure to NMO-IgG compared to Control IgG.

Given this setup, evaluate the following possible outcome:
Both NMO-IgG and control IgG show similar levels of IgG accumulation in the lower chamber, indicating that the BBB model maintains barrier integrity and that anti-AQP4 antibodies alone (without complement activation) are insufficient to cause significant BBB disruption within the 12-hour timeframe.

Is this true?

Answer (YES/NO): NO